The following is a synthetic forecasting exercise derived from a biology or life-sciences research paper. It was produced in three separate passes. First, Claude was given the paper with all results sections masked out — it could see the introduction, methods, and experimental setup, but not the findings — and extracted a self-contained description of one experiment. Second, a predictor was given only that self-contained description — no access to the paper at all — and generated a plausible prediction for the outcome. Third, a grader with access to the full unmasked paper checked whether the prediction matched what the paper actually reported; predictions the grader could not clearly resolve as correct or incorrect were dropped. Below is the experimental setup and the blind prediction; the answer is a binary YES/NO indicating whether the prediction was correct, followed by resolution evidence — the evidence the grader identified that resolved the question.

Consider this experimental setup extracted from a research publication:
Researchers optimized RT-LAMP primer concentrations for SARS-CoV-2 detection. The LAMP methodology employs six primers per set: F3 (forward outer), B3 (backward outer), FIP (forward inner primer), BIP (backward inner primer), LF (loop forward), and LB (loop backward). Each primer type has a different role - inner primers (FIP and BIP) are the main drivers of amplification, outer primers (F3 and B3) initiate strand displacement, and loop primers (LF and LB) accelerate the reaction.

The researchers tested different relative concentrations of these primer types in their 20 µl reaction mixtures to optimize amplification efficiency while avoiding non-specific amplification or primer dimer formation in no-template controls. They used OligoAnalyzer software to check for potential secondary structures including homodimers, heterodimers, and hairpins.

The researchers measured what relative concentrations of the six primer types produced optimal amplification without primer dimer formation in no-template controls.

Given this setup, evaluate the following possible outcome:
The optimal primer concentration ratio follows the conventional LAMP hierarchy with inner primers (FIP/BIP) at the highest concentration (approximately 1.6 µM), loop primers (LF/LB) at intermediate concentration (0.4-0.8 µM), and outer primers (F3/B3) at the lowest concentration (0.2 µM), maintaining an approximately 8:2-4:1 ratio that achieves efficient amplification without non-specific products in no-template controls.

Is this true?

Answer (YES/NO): YES